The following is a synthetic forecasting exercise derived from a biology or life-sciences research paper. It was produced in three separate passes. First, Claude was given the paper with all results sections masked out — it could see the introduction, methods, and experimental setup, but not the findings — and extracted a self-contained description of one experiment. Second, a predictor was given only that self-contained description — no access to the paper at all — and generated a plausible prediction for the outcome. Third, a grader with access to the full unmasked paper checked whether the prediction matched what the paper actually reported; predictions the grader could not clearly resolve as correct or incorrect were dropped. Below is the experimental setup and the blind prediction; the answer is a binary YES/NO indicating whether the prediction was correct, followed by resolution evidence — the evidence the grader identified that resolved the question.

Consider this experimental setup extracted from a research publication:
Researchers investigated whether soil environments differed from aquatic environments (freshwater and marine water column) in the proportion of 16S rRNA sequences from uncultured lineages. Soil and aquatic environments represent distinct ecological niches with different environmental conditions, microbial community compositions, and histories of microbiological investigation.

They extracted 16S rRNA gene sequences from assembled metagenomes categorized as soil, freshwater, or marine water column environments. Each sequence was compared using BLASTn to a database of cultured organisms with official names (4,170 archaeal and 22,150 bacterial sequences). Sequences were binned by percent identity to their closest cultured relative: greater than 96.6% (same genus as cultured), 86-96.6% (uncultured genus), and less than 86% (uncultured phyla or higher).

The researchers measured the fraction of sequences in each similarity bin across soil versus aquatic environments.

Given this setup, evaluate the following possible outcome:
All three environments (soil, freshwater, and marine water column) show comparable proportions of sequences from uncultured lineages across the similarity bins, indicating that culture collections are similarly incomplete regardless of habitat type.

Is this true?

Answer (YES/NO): YES